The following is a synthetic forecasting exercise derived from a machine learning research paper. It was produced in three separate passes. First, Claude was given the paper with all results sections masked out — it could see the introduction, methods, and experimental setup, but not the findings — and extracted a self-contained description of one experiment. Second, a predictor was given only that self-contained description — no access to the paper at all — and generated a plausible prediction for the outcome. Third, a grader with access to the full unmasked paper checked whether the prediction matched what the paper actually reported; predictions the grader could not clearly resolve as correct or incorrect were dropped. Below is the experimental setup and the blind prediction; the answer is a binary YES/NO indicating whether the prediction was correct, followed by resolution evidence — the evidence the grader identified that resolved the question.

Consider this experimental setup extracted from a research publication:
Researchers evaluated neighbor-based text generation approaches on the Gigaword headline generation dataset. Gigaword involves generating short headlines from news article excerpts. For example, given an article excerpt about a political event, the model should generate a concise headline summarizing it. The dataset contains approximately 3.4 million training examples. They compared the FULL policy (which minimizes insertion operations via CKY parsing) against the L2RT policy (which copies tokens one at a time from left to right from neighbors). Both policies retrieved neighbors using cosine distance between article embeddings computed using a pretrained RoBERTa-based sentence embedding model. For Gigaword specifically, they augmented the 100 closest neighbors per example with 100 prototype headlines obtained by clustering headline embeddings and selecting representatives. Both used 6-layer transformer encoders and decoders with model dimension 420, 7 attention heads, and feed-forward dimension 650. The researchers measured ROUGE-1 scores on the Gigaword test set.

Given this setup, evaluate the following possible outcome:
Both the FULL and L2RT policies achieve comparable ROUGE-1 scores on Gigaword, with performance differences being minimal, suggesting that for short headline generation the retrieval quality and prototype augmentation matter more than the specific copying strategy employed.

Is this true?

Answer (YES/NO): NO